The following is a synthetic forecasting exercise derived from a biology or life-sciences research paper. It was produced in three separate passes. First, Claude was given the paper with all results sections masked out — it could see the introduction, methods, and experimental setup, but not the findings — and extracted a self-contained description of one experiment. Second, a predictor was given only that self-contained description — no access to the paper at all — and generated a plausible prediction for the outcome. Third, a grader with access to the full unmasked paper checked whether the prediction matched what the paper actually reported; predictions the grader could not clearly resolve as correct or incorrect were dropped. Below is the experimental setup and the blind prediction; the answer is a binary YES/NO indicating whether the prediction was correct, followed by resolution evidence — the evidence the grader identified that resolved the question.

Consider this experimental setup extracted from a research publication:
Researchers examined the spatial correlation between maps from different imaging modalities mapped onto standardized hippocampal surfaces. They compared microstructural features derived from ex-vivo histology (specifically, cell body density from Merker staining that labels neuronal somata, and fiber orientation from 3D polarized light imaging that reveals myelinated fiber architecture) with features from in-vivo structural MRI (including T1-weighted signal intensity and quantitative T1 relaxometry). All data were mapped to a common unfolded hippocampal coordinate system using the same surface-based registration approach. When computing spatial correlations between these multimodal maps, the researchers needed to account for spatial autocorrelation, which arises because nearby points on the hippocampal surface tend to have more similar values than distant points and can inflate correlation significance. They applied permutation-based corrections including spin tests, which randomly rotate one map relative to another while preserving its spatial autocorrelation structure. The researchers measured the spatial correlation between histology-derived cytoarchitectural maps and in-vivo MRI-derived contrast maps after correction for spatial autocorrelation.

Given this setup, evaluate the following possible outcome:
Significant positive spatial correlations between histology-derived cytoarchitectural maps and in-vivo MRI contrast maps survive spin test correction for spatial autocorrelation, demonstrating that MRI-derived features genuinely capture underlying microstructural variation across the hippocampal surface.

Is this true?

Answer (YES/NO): YES